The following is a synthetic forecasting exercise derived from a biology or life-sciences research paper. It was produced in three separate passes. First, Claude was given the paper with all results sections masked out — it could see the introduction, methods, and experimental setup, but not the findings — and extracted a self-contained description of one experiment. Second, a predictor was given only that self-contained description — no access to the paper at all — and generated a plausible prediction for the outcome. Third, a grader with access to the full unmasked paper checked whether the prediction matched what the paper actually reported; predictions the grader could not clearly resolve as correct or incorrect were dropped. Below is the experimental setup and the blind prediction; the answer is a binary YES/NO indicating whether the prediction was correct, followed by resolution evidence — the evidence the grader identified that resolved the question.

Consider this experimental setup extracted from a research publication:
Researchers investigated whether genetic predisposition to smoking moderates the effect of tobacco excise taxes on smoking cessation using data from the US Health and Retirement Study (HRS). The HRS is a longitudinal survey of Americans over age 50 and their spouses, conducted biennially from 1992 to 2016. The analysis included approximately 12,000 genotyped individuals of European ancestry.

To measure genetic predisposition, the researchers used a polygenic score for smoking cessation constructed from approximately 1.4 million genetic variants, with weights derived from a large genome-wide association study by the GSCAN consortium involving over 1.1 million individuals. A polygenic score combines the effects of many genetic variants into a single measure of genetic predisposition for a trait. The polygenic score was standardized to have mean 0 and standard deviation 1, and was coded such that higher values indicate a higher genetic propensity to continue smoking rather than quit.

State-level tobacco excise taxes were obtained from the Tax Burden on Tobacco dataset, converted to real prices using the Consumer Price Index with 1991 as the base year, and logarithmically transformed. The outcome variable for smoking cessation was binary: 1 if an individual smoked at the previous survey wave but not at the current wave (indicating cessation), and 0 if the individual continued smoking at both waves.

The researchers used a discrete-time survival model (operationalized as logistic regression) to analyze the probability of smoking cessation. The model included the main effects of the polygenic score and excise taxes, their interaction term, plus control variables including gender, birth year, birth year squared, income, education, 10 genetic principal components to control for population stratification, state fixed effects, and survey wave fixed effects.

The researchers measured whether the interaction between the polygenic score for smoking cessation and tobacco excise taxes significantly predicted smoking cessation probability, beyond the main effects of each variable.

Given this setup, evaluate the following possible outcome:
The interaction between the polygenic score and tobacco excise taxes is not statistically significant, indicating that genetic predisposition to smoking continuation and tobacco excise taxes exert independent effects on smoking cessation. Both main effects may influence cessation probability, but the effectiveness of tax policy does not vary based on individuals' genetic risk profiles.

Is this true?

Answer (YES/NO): YES